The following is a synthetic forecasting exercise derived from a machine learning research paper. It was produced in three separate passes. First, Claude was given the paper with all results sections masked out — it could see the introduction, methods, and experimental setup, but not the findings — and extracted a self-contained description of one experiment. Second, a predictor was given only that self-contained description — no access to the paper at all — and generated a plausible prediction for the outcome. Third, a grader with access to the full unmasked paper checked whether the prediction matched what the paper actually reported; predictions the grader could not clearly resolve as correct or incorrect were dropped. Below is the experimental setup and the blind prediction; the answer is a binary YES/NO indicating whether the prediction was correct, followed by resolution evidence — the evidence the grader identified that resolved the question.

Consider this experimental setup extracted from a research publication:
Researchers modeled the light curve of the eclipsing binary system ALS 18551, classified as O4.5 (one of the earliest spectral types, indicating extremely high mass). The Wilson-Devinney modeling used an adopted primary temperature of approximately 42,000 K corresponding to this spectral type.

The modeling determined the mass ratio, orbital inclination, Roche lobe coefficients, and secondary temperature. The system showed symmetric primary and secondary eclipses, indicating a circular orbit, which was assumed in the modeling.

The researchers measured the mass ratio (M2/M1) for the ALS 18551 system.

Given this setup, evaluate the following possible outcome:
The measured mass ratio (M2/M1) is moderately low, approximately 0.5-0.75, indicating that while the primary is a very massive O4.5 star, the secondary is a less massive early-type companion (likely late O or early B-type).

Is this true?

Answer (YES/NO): NO